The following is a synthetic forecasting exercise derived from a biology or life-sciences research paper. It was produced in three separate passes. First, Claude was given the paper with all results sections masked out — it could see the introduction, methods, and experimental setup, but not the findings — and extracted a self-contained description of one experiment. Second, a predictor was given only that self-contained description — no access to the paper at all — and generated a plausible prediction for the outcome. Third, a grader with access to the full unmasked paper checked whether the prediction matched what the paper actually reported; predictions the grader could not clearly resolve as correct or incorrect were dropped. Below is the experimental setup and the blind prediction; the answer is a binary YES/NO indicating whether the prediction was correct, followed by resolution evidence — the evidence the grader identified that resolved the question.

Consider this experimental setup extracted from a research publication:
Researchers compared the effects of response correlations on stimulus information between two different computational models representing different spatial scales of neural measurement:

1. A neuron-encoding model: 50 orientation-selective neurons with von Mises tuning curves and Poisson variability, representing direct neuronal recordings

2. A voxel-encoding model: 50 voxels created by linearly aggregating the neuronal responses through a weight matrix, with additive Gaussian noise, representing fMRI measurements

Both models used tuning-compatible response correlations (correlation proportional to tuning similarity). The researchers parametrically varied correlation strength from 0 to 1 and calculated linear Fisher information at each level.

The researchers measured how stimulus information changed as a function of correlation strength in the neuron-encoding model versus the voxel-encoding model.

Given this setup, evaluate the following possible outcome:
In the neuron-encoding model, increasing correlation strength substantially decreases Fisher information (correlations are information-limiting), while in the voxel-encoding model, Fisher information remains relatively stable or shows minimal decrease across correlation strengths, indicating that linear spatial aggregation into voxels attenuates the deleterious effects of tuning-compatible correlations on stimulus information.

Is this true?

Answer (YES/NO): NO